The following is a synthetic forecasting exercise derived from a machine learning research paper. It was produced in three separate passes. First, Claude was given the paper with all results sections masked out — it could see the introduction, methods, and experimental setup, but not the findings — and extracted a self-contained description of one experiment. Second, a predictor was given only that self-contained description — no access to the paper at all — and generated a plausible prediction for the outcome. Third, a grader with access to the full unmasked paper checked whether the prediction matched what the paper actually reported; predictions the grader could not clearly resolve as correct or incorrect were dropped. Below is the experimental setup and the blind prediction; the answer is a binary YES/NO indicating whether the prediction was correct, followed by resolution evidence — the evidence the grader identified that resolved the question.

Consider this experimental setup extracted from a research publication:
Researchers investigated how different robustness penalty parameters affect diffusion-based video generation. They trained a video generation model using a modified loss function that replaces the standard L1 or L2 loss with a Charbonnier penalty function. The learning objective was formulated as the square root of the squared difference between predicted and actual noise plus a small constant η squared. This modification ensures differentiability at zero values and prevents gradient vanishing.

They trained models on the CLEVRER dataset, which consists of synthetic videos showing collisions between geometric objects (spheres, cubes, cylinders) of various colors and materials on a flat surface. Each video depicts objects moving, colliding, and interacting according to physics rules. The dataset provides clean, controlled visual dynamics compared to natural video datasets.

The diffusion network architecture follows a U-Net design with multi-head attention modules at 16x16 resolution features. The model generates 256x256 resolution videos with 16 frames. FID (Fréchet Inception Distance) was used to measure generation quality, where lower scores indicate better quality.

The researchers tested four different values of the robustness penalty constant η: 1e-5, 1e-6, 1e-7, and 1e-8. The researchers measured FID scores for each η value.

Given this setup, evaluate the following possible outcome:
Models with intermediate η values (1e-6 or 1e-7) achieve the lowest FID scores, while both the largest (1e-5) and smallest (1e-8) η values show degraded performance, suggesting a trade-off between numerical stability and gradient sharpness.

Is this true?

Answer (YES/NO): NO